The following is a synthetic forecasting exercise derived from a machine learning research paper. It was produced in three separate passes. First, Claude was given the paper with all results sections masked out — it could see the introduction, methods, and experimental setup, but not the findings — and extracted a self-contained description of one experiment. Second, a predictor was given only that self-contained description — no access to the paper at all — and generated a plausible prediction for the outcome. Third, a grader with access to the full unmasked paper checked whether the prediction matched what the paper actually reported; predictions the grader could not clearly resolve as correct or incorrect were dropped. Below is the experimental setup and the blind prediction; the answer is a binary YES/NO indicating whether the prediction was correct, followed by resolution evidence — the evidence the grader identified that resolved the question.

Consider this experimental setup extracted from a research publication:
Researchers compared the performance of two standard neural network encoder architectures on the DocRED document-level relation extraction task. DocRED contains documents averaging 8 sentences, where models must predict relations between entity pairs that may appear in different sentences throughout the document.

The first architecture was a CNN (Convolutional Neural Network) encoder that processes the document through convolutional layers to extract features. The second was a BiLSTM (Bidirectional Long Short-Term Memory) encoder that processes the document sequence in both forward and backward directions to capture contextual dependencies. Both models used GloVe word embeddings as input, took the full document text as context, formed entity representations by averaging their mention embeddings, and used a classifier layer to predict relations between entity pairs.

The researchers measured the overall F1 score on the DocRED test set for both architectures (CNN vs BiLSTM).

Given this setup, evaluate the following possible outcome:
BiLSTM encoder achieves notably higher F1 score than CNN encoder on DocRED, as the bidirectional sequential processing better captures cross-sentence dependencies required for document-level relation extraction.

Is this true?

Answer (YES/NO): YES